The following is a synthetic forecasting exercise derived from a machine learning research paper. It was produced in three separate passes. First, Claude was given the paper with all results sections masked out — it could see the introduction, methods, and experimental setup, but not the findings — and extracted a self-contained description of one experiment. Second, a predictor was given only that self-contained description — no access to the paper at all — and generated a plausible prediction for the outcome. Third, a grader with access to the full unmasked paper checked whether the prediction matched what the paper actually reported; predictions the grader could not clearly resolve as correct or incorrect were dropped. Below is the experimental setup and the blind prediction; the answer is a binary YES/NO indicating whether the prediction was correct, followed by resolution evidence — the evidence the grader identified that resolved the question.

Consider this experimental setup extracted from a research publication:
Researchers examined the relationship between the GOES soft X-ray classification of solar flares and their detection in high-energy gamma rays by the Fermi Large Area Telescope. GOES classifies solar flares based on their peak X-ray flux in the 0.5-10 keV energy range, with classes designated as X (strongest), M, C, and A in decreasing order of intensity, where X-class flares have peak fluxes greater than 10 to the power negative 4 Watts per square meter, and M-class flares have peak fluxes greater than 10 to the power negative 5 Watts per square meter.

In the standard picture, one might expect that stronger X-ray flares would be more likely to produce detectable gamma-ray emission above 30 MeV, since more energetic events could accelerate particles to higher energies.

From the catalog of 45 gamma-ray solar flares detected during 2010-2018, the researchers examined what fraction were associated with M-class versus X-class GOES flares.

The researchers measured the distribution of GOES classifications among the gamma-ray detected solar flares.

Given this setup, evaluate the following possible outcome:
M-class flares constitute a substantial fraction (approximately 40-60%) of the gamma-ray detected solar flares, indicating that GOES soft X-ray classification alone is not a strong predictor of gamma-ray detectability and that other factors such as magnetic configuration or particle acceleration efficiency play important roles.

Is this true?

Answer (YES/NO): YES